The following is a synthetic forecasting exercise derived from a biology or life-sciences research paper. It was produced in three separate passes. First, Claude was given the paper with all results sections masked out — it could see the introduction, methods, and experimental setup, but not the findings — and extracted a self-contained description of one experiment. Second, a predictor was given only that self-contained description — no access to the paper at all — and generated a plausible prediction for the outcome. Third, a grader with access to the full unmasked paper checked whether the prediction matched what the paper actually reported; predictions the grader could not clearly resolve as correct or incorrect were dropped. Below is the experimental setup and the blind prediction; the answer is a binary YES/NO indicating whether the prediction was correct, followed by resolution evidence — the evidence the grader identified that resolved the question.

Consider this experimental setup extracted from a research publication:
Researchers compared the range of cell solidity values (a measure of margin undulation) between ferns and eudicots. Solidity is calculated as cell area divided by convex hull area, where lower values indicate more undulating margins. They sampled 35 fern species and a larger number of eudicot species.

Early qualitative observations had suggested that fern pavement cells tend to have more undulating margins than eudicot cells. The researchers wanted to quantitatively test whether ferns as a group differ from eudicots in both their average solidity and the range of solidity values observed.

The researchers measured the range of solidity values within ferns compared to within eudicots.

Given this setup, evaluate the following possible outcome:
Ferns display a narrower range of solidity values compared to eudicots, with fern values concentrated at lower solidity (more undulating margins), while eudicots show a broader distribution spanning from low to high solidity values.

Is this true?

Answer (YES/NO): NO